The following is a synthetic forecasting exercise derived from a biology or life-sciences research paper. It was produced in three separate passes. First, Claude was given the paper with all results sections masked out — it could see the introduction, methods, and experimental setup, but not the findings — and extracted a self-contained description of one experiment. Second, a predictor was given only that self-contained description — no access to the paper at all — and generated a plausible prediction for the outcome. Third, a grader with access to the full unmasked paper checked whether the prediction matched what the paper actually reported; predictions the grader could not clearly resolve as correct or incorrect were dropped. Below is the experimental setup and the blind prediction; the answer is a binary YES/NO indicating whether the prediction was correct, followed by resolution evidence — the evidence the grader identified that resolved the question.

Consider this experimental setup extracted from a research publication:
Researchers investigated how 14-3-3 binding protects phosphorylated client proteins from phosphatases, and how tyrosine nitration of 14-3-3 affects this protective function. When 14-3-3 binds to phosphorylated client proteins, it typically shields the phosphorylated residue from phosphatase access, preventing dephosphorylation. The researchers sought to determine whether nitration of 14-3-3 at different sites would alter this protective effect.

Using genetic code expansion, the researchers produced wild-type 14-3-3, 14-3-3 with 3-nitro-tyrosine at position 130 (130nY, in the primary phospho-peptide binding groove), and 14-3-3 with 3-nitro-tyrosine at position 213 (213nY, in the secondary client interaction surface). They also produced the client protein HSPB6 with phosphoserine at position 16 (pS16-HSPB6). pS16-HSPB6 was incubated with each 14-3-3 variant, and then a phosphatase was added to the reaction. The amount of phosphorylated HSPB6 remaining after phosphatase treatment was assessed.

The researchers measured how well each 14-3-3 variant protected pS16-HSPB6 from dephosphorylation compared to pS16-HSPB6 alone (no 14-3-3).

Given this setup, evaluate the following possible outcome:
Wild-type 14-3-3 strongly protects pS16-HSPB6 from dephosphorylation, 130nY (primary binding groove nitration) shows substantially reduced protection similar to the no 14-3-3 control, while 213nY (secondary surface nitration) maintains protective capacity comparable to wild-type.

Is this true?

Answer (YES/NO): YES